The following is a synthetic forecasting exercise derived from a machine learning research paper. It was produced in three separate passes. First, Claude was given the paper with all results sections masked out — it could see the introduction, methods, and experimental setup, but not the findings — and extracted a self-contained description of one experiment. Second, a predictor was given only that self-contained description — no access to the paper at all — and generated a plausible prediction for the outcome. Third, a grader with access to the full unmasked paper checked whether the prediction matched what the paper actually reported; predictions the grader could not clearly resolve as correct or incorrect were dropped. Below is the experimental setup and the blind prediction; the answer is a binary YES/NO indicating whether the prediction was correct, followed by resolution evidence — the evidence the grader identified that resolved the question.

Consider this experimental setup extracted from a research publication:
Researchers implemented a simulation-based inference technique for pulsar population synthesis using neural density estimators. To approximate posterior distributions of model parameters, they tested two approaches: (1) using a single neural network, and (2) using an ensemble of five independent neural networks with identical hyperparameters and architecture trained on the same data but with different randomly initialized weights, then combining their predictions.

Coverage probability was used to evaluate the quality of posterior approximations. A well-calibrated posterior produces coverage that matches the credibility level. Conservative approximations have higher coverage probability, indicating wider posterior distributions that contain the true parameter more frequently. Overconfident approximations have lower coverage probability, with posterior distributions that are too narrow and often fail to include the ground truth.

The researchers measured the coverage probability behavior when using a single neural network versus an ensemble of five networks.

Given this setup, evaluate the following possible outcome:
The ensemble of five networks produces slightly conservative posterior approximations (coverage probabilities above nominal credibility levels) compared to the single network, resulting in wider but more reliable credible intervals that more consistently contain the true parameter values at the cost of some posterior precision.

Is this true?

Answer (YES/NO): YES